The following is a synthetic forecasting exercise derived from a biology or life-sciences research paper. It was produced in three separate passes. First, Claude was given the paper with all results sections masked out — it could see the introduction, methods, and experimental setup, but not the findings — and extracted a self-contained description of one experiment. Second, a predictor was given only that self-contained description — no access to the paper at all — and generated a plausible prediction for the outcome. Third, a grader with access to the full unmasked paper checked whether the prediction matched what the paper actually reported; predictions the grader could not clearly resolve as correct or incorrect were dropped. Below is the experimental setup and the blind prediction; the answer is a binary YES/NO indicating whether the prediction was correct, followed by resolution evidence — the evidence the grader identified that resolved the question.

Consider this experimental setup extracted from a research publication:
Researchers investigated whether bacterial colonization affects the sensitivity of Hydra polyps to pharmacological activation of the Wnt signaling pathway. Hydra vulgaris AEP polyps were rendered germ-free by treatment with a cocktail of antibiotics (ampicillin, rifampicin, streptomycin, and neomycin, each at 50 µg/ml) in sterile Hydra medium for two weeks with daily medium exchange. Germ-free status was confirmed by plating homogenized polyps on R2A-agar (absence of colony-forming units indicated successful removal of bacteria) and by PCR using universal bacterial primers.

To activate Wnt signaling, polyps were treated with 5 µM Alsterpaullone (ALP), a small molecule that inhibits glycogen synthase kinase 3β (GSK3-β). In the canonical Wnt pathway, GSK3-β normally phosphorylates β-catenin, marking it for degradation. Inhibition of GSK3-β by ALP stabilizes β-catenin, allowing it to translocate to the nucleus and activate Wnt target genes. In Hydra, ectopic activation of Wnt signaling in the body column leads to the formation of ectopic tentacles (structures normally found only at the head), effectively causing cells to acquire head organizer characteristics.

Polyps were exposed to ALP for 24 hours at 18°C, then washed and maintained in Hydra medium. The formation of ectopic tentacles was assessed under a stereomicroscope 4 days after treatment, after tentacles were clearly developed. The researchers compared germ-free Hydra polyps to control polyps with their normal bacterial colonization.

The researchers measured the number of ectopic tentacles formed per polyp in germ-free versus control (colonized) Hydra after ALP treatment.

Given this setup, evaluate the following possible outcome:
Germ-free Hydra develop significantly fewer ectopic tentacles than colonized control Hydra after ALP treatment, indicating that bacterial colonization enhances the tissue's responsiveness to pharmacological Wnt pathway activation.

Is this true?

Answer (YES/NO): NO